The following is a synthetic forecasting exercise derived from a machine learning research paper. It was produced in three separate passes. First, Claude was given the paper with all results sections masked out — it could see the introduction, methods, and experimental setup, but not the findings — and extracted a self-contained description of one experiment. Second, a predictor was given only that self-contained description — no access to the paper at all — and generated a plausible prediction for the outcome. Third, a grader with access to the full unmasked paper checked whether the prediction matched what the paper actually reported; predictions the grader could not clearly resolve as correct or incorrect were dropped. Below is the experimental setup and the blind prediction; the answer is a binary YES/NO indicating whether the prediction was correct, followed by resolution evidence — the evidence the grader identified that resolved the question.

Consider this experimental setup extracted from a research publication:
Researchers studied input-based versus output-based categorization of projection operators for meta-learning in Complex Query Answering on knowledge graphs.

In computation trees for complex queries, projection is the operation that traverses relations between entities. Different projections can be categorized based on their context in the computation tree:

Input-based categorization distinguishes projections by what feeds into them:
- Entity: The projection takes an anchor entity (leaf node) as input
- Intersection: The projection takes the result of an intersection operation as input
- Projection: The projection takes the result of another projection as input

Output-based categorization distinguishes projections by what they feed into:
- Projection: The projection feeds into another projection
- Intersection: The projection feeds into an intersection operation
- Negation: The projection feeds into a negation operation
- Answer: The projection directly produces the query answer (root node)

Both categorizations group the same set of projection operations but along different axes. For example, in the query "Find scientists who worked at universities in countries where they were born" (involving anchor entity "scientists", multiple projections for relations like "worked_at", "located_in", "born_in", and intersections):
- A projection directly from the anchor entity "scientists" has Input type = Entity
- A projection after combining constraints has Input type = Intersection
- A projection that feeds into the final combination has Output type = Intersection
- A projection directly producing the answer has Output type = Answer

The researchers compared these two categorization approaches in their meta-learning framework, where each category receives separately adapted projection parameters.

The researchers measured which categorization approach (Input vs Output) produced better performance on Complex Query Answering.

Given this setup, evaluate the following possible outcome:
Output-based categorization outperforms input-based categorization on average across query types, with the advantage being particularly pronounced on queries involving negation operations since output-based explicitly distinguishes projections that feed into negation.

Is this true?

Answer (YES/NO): NO